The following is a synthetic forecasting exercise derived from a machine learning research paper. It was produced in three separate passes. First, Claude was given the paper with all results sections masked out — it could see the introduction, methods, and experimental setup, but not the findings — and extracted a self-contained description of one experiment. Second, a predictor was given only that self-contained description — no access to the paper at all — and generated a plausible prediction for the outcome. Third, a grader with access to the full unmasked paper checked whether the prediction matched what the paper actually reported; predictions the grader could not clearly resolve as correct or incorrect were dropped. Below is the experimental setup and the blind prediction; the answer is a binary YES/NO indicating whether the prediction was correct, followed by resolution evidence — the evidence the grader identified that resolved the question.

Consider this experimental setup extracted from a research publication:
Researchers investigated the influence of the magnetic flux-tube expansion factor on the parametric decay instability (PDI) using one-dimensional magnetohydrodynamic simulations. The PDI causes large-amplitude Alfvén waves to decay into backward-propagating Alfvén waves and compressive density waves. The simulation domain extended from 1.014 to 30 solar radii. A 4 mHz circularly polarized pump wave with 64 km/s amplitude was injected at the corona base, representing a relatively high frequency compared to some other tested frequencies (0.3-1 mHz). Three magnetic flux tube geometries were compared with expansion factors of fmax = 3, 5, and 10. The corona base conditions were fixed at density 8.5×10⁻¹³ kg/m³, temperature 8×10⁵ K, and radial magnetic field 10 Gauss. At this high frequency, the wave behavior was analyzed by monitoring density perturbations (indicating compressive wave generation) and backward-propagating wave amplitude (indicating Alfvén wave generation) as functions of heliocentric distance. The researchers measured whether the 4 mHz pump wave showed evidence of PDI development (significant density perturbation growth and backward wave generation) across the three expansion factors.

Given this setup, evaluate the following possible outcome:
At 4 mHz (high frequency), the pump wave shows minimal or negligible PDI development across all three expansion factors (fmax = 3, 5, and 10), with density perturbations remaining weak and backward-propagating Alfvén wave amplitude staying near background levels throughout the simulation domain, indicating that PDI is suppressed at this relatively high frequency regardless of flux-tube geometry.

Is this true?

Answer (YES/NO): NO